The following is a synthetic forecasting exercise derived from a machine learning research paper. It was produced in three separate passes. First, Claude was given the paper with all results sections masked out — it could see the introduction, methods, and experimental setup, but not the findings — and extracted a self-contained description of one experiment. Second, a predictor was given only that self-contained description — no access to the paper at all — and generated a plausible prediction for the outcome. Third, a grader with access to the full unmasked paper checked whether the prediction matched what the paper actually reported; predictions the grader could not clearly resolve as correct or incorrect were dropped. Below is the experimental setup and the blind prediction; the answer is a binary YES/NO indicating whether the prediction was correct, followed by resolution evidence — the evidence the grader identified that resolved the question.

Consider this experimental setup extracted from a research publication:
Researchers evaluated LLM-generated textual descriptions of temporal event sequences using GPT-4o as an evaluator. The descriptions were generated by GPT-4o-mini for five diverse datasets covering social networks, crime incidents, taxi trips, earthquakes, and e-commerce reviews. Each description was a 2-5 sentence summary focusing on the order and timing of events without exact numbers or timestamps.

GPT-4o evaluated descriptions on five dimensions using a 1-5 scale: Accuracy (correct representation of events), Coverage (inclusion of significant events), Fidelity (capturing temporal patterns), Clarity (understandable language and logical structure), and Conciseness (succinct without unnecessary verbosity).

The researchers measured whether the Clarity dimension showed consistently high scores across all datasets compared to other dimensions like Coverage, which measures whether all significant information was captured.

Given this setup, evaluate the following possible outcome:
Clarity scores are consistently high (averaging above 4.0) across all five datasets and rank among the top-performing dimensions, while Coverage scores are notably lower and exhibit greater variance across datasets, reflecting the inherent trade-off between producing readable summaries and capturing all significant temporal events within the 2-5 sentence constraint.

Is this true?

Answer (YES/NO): YES